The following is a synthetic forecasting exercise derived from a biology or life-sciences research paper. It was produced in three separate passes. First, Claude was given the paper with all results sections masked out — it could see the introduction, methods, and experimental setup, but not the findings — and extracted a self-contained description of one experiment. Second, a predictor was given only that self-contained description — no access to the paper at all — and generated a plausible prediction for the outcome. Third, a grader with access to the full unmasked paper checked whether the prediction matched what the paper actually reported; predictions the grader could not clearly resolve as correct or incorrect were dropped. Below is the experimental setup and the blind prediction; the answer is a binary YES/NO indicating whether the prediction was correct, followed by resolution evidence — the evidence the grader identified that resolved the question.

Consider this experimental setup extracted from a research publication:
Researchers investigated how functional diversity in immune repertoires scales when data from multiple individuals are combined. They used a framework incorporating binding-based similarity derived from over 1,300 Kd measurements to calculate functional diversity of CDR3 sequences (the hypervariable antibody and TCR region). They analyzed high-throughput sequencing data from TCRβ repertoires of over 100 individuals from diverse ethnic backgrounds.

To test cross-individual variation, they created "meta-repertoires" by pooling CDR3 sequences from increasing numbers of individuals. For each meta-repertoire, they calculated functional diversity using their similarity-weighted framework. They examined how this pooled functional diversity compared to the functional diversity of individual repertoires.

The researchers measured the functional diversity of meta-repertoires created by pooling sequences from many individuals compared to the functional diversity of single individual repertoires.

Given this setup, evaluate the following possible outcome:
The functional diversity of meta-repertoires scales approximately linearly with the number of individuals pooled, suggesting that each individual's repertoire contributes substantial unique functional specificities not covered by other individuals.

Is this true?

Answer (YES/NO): NO